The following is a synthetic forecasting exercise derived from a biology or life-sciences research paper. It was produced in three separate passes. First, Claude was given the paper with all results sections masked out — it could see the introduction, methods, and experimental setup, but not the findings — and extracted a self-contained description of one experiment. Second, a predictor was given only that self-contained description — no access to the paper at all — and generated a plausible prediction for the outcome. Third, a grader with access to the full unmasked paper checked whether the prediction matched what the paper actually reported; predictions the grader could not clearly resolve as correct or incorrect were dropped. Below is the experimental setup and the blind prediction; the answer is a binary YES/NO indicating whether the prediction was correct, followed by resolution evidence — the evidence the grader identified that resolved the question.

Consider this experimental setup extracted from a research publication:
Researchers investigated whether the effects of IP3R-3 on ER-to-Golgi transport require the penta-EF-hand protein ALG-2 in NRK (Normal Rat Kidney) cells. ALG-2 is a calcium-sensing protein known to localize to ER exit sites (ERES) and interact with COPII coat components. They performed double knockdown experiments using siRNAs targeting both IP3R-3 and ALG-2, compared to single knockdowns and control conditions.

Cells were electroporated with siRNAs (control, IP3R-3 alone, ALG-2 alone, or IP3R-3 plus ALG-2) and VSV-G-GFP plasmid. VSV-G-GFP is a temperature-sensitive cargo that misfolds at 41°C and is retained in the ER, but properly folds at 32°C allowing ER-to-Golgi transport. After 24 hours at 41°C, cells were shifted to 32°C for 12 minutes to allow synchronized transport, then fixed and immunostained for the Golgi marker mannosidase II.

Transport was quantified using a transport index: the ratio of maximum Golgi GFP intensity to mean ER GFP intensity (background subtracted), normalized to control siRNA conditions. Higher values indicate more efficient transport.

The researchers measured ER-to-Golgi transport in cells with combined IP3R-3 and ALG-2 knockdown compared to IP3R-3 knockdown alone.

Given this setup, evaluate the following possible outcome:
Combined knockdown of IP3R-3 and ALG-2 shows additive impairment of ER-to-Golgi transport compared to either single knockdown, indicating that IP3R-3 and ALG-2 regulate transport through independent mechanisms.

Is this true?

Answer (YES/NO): NO